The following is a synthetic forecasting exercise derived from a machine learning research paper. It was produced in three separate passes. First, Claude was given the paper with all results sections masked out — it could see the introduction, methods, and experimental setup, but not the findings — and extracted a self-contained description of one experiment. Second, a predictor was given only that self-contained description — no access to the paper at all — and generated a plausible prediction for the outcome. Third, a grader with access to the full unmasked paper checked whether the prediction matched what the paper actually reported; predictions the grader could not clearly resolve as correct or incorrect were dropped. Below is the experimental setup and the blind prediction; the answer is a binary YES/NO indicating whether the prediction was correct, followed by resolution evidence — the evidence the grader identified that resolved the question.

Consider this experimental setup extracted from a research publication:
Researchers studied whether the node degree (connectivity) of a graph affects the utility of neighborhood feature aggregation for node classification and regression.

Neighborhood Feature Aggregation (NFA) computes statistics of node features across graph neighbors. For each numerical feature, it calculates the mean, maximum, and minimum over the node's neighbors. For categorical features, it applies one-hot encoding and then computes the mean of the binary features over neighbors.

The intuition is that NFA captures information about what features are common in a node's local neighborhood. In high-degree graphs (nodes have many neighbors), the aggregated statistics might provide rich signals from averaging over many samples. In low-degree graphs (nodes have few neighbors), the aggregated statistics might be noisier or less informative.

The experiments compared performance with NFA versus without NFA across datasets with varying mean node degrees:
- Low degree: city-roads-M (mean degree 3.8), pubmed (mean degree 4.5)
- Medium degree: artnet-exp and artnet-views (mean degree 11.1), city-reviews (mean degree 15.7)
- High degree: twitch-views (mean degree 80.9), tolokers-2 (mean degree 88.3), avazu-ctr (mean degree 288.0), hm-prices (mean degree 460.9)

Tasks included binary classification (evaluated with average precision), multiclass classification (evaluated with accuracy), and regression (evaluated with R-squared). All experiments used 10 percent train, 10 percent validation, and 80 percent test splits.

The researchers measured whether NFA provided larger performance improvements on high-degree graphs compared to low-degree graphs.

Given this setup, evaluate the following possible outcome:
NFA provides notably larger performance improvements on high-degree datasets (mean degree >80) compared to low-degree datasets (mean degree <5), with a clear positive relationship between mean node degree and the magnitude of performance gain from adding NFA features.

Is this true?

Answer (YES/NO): NO